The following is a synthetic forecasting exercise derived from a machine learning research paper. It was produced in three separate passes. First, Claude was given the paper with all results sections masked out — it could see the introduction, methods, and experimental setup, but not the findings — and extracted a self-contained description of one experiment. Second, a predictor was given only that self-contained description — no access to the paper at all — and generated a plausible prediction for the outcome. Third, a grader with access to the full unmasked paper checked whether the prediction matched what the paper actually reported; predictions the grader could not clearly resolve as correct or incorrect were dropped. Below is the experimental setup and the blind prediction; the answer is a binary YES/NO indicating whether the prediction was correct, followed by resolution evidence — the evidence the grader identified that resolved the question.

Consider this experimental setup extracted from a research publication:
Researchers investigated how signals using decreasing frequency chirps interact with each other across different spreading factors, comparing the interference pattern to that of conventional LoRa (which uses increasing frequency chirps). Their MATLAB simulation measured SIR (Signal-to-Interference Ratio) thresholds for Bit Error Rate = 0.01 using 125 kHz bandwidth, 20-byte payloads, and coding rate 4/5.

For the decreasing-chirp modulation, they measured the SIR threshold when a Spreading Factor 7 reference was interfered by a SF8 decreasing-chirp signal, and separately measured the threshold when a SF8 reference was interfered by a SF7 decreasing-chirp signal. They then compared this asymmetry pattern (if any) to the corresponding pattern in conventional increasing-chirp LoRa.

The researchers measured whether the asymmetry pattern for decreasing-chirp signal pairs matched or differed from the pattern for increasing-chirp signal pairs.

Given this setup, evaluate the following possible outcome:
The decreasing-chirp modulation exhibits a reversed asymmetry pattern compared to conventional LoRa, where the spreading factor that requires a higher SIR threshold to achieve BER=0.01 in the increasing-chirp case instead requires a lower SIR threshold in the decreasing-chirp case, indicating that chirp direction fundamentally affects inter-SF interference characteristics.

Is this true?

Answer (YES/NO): NO